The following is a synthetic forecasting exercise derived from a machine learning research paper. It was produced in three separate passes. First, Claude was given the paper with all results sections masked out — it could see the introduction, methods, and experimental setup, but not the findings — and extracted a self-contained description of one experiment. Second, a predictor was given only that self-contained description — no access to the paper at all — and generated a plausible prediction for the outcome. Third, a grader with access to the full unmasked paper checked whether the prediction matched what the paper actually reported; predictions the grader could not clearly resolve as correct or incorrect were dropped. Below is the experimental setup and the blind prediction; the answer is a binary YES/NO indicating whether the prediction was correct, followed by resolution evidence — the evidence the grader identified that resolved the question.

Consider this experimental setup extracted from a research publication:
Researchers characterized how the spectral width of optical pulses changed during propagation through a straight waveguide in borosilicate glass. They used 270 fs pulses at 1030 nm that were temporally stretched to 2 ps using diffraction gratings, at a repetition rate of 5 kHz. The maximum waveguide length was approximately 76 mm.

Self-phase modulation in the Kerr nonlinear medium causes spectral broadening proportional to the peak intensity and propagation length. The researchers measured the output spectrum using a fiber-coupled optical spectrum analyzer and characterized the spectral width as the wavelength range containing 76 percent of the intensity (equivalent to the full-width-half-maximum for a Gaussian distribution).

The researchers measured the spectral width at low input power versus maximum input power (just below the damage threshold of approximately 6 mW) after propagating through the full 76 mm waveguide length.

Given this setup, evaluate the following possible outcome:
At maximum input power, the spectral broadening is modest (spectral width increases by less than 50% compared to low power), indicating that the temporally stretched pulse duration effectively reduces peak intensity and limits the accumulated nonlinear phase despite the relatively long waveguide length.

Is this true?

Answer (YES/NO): NO